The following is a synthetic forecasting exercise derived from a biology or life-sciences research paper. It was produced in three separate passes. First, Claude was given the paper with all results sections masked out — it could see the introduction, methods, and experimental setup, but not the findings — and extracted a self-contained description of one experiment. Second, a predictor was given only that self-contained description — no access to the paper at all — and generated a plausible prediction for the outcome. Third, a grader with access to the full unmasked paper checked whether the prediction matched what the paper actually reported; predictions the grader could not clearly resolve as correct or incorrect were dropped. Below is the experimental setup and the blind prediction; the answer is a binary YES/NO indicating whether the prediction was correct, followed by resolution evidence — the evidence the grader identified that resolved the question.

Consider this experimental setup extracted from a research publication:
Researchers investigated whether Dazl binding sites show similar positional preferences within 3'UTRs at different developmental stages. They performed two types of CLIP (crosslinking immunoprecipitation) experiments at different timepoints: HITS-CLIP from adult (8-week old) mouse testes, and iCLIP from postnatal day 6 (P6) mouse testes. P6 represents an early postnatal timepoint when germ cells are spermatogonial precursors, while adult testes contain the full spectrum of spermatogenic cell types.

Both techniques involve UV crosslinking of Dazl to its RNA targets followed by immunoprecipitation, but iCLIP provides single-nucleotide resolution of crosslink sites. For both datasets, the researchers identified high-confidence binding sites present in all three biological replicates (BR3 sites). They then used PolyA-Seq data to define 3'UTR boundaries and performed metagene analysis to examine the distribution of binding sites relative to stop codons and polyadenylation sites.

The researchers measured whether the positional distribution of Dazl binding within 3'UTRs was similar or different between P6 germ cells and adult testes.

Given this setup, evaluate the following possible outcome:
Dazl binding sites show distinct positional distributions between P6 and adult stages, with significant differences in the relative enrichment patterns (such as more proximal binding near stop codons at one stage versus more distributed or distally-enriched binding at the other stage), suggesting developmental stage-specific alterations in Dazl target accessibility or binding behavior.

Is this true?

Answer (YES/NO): NO